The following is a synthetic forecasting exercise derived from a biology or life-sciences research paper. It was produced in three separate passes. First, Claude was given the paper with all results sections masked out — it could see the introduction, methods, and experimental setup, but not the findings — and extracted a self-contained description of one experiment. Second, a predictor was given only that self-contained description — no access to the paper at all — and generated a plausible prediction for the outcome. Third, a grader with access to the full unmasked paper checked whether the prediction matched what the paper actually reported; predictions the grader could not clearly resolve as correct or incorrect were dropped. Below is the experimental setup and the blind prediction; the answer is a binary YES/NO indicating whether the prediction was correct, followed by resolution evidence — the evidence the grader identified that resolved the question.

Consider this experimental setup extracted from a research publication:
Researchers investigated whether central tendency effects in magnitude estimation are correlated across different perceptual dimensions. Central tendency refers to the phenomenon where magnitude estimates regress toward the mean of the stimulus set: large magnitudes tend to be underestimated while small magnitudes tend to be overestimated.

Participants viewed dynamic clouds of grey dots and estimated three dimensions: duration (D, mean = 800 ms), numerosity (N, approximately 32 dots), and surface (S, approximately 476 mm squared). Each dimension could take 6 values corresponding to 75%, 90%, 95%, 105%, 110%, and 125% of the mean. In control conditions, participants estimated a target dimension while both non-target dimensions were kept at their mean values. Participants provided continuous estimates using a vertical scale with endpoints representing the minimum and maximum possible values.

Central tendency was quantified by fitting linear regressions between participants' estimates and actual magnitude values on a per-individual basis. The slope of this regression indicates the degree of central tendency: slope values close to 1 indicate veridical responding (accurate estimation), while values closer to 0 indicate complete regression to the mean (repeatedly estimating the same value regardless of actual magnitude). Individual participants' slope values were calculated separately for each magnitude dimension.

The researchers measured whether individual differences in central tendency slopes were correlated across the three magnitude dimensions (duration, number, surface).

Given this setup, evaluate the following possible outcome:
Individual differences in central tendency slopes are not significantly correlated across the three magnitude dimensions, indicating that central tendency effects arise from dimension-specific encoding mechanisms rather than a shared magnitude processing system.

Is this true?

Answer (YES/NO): NO